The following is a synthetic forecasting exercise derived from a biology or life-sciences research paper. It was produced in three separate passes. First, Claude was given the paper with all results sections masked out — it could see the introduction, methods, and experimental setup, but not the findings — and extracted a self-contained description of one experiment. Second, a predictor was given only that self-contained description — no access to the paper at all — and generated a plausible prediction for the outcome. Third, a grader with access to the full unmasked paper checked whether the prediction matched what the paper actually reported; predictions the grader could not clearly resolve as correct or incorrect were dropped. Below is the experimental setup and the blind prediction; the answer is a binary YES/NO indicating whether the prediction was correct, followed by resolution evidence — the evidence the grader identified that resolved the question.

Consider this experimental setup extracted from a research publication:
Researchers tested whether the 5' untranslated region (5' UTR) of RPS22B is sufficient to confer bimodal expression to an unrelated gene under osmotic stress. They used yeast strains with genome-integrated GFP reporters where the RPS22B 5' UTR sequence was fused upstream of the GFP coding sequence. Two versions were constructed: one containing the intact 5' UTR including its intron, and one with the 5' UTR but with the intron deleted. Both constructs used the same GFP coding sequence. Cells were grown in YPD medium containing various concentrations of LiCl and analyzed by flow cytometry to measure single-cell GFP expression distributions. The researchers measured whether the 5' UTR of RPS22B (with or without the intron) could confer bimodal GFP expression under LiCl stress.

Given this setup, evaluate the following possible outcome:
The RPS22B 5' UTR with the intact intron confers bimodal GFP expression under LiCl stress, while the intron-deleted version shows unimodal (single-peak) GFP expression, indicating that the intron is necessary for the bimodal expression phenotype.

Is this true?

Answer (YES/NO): YES